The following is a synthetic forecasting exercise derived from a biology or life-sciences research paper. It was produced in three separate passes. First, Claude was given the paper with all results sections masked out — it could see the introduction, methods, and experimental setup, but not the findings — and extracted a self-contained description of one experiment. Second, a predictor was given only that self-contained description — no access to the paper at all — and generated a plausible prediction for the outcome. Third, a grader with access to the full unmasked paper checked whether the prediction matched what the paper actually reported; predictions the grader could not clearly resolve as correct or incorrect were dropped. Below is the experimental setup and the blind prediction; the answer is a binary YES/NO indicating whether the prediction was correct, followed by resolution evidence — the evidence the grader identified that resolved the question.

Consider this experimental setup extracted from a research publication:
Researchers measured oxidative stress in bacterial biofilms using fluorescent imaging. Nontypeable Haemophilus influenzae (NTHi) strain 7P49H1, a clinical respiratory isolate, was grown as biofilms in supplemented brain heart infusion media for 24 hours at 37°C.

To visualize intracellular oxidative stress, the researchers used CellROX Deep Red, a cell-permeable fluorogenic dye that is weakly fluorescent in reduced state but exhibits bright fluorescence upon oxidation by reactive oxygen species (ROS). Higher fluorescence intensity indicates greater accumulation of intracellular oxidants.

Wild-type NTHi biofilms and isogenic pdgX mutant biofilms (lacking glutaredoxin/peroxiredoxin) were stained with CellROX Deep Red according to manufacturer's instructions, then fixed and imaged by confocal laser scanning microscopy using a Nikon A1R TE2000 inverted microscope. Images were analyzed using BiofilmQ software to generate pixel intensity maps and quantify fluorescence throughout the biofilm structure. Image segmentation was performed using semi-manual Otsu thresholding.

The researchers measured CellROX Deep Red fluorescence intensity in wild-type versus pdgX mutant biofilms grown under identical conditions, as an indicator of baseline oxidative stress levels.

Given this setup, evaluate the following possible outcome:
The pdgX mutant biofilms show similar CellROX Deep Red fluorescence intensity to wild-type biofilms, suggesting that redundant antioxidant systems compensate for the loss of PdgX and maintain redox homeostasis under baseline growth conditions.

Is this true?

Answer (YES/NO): NO